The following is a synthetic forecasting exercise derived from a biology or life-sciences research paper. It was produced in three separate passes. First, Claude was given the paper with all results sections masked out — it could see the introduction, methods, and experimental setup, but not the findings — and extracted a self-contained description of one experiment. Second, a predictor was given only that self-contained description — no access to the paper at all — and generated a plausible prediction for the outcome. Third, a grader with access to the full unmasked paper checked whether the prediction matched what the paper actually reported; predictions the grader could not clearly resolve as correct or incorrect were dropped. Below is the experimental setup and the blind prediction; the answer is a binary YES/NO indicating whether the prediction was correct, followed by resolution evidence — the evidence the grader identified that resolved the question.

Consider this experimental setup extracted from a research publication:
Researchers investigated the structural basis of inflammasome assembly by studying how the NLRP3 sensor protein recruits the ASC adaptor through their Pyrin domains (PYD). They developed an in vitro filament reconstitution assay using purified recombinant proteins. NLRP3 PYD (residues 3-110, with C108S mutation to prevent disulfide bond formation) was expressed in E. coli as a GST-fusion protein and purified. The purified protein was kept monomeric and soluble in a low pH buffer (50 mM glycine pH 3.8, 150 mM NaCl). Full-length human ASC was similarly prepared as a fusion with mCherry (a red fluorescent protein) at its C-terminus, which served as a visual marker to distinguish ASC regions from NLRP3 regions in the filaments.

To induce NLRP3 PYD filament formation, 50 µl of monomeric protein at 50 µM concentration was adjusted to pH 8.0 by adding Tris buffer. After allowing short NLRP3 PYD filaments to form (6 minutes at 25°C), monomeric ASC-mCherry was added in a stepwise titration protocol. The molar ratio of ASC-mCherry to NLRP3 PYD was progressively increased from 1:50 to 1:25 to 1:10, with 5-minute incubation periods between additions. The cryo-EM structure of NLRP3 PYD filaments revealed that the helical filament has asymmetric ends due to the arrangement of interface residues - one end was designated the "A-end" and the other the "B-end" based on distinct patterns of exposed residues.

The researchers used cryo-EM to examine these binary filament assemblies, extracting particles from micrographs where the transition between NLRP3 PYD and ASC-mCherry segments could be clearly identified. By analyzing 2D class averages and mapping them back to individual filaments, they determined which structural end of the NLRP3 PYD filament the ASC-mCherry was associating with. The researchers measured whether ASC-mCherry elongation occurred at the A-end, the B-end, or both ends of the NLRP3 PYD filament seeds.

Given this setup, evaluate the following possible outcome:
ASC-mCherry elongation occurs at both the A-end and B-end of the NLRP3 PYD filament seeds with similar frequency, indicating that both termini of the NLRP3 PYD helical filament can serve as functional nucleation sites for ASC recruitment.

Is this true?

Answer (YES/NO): NO